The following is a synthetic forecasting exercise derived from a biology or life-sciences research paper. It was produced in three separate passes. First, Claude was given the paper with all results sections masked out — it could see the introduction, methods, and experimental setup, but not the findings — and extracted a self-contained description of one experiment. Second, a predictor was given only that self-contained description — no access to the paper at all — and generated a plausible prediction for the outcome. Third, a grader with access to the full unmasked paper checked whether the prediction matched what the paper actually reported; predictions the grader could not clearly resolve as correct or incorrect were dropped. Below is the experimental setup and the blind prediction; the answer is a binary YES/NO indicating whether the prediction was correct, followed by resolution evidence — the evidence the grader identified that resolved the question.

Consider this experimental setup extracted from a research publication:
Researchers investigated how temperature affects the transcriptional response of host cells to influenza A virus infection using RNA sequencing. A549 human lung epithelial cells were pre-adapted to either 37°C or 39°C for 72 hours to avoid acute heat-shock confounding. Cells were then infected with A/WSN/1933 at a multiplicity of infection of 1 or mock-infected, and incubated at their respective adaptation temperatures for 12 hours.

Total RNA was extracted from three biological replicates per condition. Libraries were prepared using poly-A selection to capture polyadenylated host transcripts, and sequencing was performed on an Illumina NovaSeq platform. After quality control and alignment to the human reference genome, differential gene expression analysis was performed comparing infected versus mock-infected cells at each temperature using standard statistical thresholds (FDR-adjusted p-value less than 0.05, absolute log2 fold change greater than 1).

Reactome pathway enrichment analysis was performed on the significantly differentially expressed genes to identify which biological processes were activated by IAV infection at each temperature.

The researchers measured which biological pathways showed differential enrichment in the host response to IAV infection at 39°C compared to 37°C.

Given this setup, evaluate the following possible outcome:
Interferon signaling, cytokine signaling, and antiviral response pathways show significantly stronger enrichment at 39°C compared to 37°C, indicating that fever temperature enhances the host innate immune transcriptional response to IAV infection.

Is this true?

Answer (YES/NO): YES